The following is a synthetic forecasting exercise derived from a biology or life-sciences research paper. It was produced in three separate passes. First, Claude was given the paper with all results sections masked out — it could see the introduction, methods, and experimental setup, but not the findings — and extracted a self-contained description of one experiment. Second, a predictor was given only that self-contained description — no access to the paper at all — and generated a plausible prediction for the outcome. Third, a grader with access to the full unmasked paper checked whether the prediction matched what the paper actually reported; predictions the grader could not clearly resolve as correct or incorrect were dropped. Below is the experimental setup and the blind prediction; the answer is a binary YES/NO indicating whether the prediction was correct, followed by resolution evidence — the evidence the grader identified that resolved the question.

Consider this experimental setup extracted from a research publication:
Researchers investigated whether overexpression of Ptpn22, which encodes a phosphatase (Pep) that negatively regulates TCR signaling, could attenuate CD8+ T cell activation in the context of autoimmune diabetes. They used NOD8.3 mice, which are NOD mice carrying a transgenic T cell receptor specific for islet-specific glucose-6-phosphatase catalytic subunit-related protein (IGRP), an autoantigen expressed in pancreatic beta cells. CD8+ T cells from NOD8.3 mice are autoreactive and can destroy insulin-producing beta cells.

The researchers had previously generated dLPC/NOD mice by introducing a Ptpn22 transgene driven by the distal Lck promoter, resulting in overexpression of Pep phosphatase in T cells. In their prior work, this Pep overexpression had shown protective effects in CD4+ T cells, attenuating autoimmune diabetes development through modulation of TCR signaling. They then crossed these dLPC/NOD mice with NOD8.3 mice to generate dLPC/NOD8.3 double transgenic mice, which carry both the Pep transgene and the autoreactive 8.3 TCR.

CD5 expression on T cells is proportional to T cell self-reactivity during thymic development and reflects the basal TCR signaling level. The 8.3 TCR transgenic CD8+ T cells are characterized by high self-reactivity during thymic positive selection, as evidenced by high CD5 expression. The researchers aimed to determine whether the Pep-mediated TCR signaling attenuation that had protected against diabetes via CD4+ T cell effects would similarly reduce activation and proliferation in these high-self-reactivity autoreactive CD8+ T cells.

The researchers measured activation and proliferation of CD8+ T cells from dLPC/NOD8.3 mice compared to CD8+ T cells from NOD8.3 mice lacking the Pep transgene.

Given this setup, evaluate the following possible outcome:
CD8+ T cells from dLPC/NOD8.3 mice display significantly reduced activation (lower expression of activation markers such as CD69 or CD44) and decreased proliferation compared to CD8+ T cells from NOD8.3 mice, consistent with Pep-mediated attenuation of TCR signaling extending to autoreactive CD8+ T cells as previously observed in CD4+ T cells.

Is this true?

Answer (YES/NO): NO